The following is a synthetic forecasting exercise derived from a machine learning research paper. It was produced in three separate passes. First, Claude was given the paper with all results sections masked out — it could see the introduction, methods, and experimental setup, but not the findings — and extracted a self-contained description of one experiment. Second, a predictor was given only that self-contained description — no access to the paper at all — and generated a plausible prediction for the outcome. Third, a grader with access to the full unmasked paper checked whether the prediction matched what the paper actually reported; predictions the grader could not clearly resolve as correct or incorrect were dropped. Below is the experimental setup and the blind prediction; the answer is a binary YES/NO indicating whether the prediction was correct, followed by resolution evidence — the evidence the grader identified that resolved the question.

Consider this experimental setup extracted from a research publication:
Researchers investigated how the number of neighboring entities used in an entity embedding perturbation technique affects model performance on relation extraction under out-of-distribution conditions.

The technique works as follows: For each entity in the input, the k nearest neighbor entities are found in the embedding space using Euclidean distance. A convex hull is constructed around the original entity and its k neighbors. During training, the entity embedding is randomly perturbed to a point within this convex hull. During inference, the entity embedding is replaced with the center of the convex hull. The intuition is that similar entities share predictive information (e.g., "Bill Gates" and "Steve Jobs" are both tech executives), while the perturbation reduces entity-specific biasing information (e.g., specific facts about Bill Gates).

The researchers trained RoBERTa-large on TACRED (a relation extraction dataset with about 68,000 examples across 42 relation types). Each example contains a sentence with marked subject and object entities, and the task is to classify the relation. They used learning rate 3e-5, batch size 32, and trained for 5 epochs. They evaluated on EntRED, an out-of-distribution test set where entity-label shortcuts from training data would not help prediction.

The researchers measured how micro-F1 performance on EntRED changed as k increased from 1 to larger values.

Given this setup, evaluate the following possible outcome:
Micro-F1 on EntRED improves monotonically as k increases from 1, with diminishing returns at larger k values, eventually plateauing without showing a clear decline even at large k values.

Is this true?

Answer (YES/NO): NO